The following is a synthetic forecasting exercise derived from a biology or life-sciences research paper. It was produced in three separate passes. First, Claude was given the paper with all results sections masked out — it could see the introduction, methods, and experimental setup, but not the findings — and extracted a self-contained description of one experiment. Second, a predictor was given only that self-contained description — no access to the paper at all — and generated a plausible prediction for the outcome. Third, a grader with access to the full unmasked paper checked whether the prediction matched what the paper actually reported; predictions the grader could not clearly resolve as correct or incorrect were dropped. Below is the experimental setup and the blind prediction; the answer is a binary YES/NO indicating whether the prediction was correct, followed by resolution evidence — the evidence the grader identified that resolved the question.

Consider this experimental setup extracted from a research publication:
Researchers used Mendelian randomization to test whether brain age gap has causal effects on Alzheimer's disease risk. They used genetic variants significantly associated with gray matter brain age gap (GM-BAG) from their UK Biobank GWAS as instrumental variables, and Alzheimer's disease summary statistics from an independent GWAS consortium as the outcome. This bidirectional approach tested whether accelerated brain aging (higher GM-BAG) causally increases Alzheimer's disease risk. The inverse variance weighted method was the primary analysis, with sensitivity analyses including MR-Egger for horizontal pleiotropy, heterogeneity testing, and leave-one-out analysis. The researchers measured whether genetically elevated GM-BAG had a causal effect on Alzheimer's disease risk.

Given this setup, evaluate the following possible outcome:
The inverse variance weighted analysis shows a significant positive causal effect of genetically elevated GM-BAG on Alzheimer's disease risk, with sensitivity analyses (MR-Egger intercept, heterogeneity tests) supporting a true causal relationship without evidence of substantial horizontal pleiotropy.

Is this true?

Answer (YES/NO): NO